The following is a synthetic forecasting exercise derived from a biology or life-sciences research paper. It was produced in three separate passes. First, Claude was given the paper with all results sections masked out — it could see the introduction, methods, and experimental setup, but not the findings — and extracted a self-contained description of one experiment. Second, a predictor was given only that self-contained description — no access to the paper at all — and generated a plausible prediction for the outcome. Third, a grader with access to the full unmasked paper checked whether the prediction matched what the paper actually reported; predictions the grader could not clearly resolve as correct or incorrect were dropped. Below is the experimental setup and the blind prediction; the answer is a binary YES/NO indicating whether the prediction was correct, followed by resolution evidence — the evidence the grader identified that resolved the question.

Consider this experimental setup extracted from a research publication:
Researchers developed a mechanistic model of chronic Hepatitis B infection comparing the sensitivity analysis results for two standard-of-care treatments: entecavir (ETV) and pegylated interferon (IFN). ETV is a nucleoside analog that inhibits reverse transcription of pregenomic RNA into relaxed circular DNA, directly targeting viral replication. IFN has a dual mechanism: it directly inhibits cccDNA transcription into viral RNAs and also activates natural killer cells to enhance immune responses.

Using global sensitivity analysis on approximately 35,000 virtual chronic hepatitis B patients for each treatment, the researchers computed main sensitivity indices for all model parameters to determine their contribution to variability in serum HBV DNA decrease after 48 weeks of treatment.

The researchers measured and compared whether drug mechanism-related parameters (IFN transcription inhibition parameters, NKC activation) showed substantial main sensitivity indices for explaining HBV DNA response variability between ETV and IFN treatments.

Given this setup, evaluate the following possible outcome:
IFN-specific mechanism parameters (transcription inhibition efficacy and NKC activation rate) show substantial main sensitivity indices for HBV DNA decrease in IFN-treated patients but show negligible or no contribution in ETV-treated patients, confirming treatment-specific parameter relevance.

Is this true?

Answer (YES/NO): NO